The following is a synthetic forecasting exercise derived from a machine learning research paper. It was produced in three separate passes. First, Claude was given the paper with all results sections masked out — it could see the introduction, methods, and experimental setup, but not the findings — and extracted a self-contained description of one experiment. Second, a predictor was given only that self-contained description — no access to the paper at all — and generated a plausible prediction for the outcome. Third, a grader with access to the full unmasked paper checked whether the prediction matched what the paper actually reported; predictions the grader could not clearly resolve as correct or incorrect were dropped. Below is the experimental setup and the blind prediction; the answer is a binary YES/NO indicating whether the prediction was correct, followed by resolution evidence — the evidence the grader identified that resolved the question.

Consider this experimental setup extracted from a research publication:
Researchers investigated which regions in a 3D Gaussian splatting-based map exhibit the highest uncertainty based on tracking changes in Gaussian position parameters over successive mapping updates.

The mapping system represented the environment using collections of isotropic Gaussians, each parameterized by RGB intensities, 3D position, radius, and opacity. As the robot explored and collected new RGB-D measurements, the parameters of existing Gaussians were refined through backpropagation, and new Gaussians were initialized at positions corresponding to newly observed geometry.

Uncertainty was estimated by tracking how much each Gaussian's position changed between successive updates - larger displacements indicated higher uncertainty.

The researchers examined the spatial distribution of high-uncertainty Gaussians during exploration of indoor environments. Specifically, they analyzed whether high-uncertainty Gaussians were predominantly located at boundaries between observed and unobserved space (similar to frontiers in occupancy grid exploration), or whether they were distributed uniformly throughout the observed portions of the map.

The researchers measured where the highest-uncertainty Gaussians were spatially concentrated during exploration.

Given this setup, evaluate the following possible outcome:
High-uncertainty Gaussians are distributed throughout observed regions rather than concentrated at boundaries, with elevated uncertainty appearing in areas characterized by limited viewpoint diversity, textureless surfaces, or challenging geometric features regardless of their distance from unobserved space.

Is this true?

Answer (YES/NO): NO